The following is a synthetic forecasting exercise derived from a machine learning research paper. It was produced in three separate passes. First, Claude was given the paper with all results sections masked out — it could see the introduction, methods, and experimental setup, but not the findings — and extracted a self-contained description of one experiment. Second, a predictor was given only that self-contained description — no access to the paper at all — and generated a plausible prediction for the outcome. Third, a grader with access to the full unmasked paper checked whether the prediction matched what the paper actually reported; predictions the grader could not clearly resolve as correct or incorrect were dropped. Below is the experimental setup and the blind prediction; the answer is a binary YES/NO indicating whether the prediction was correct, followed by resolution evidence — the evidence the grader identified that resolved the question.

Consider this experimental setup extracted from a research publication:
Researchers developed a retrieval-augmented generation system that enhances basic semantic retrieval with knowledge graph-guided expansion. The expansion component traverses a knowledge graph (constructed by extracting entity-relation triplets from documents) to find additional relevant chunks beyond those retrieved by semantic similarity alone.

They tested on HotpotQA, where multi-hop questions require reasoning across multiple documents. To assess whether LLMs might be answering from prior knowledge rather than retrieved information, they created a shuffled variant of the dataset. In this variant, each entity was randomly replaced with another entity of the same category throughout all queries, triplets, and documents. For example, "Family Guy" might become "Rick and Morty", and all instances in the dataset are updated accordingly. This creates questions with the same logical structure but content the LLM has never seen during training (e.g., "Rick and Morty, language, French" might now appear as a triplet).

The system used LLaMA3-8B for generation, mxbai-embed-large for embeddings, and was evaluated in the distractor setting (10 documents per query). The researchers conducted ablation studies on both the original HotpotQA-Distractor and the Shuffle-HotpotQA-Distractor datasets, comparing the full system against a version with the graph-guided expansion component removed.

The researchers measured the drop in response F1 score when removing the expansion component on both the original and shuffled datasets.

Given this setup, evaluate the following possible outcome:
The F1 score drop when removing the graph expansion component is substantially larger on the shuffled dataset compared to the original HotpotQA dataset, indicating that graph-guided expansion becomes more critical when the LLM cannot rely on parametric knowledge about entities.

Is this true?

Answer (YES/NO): YES